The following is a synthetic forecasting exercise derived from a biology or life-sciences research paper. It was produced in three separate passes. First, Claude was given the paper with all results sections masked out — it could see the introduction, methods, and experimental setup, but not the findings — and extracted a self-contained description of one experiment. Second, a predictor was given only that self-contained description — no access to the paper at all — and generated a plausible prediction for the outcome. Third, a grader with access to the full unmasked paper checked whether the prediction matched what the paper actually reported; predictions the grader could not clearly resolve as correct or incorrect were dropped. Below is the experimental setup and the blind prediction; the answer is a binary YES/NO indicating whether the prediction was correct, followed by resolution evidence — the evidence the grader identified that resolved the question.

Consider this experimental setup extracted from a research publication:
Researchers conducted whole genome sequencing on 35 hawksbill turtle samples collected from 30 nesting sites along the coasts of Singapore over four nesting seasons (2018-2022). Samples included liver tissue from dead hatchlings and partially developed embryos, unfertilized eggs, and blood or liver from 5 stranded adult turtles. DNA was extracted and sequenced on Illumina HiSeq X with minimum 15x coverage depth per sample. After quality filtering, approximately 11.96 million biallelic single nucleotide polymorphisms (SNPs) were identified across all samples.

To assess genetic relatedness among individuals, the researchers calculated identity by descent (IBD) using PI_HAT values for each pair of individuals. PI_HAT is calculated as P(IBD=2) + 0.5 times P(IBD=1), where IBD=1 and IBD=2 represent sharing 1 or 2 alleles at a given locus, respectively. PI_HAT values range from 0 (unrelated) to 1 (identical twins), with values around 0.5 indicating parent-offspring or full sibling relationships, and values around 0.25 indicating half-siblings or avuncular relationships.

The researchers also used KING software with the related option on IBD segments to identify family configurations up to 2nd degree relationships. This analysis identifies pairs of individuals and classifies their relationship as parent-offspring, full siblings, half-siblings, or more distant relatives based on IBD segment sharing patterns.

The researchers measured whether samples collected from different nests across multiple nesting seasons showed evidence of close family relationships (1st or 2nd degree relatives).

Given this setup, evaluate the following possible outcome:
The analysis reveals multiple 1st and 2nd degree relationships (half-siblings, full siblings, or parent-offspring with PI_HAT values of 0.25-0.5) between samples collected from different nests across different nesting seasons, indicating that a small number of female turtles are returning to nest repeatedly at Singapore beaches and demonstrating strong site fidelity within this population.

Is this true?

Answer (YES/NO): NO